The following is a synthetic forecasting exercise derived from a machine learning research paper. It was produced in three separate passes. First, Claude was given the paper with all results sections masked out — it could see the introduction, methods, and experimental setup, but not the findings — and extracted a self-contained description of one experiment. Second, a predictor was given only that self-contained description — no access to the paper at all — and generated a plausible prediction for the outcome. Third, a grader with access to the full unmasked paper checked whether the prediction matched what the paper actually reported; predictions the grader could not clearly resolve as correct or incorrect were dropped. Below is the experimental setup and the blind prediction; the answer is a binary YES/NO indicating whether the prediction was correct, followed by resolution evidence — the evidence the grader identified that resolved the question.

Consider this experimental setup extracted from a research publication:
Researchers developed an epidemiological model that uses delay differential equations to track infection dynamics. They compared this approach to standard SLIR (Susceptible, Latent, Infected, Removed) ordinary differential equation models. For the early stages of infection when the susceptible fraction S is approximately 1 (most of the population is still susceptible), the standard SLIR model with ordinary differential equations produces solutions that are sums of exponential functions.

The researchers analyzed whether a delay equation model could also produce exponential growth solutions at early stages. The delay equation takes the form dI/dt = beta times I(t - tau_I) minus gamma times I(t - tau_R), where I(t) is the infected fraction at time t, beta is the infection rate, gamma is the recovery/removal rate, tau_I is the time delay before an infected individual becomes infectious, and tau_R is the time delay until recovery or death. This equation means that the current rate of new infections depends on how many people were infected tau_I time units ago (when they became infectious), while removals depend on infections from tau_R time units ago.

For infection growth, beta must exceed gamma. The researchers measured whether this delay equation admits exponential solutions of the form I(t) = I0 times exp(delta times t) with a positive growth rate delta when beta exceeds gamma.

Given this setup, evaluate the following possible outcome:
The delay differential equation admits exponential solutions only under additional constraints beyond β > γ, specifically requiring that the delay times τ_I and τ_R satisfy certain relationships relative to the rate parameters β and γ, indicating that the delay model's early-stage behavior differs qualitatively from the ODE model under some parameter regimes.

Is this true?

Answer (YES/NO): NO